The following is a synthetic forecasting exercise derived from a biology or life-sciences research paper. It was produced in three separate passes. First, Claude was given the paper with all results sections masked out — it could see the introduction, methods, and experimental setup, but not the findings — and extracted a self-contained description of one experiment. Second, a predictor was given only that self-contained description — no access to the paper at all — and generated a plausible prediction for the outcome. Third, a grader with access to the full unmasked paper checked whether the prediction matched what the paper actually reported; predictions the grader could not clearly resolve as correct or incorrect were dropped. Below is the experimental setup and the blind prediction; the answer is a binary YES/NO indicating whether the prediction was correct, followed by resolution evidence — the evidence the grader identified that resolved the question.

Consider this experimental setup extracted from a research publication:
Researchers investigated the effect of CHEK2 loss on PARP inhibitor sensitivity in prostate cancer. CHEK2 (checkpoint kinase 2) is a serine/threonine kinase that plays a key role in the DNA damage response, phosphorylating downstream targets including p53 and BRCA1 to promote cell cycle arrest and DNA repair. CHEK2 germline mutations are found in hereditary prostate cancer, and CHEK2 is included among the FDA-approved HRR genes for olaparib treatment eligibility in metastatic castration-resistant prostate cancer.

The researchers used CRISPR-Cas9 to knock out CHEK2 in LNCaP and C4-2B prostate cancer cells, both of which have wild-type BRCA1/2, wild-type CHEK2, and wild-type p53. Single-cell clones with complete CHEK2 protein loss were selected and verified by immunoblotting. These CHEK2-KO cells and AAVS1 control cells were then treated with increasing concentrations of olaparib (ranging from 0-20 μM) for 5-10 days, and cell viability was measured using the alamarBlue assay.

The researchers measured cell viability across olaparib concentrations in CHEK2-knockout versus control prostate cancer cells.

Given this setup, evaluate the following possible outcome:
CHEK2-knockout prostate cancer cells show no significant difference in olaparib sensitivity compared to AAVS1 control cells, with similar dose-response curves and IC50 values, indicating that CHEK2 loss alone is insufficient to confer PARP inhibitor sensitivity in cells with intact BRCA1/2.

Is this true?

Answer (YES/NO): NO